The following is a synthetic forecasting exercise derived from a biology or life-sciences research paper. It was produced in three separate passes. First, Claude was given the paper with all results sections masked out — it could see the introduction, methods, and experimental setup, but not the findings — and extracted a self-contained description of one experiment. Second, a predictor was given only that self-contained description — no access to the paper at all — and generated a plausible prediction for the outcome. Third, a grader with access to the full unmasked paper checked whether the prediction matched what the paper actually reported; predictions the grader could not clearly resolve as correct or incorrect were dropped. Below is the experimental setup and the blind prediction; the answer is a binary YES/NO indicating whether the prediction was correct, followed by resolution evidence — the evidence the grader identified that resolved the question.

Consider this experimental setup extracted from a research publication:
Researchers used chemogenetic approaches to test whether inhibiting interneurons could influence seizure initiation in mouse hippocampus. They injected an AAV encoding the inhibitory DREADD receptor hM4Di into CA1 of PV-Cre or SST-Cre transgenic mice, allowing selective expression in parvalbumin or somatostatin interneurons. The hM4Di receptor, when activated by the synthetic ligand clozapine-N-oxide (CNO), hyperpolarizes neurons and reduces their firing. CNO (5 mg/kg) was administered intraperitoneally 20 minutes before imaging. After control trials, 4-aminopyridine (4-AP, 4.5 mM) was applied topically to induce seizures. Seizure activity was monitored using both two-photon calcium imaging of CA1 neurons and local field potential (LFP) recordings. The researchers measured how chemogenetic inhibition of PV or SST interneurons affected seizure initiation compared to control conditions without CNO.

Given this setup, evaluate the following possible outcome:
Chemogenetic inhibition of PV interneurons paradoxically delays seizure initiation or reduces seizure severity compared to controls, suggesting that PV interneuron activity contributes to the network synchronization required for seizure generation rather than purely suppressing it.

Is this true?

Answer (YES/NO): NO